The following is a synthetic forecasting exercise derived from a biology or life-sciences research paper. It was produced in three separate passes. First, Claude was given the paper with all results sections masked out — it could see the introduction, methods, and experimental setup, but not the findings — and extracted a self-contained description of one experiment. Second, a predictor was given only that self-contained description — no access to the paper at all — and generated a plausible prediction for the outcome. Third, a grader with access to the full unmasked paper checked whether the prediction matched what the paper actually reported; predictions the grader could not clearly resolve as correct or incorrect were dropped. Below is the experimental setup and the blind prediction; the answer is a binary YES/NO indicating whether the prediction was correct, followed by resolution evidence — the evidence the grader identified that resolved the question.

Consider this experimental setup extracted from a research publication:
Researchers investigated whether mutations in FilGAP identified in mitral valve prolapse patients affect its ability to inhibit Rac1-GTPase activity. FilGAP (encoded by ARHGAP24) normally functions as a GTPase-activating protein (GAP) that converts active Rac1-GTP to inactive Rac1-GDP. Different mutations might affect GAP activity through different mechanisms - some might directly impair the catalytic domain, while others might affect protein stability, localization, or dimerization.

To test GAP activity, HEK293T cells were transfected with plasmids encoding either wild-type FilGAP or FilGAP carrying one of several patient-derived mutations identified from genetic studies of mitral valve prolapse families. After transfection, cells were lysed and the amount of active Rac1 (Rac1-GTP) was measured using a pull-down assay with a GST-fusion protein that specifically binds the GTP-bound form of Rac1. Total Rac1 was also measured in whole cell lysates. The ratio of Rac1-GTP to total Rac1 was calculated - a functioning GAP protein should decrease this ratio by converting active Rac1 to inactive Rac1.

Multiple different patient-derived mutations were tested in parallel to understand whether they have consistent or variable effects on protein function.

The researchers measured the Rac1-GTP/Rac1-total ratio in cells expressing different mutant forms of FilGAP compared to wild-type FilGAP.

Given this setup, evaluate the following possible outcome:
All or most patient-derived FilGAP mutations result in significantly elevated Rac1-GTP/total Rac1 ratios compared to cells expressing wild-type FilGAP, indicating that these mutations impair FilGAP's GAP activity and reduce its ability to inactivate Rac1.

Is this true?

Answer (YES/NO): YES